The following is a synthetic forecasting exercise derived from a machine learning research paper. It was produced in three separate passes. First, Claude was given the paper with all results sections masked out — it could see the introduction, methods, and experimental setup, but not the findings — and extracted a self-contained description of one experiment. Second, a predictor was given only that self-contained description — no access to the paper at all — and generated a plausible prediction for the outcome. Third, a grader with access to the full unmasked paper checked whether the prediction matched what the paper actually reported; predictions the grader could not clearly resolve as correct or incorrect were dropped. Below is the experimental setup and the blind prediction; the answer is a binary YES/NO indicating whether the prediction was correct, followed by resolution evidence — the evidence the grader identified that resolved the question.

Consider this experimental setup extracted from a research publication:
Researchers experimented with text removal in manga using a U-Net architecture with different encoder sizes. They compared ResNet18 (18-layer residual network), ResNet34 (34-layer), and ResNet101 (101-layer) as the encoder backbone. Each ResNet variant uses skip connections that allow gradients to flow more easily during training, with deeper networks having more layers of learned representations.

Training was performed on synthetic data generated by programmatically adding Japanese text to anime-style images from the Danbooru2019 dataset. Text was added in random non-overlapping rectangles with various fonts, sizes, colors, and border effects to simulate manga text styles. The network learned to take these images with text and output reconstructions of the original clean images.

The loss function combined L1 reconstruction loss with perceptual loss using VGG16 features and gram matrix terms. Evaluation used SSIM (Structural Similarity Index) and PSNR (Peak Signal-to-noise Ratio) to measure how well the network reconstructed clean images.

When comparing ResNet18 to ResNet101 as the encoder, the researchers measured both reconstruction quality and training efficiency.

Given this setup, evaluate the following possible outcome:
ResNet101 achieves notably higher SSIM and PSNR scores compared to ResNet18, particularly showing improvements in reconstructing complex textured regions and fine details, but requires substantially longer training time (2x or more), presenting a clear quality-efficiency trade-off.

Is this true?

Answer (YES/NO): NO